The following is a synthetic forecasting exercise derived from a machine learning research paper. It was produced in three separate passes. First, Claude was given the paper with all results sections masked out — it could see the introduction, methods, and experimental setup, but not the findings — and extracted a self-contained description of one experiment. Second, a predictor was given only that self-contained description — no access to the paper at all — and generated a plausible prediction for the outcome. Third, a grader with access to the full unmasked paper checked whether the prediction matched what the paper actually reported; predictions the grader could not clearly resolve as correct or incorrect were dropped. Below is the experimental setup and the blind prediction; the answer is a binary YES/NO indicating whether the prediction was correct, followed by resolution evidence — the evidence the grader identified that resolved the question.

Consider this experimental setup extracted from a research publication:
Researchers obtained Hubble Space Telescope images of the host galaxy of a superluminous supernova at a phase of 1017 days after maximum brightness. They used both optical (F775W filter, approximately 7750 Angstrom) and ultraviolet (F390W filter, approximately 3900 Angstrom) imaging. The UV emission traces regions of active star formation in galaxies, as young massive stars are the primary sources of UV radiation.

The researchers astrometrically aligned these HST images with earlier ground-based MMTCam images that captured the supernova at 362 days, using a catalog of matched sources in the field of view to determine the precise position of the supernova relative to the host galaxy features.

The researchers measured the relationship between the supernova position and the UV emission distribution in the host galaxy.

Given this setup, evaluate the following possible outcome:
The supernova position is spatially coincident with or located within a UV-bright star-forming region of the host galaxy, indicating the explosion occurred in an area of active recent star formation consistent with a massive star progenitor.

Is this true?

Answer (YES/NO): YES